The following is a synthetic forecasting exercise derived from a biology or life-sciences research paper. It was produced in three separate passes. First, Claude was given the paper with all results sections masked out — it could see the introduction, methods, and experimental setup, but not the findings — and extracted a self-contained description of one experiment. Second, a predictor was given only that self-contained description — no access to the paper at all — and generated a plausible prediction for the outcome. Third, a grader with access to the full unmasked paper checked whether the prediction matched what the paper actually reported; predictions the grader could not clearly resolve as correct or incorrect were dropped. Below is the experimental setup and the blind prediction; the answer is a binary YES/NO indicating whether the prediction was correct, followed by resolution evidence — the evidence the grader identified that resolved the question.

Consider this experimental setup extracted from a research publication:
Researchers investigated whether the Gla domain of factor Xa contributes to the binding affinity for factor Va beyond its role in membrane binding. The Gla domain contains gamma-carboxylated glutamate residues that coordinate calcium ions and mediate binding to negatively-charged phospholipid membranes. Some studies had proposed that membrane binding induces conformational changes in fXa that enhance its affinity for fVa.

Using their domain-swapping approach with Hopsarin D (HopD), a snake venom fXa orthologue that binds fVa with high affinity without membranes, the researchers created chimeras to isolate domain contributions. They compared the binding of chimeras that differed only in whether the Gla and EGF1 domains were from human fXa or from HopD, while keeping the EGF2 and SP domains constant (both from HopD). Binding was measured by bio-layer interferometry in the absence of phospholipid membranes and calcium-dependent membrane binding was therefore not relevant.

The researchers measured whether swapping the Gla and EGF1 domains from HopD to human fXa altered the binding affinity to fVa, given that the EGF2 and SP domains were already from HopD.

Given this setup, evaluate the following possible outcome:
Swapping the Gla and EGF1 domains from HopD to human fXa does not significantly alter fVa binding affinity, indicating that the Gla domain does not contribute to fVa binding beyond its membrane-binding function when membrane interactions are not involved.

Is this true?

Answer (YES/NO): YES